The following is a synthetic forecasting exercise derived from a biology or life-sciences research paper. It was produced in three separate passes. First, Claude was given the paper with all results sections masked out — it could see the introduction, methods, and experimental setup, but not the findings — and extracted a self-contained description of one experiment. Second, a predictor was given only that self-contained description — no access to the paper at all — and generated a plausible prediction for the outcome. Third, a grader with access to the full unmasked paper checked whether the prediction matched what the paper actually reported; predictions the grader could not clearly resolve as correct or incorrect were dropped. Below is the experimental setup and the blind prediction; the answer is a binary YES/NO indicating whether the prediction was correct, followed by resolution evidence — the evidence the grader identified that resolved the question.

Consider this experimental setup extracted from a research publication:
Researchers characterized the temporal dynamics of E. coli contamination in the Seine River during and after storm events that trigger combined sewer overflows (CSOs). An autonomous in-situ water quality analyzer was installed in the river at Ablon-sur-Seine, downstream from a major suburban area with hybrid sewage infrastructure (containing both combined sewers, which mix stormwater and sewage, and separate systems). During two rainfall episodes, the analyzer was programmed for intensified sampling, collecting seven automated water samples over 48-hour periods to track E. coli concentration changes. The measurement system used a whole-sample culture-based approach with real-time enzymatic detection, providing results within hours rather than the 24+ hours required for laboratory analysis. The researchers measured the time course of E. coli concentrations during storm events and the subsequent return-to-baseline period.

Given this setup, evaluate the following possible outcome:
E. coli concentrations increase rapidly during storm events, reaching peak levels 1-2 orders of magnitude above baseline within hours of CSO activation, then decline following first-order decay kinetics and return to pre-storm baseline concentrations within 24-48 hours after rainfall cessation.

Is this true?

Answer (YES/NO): NO